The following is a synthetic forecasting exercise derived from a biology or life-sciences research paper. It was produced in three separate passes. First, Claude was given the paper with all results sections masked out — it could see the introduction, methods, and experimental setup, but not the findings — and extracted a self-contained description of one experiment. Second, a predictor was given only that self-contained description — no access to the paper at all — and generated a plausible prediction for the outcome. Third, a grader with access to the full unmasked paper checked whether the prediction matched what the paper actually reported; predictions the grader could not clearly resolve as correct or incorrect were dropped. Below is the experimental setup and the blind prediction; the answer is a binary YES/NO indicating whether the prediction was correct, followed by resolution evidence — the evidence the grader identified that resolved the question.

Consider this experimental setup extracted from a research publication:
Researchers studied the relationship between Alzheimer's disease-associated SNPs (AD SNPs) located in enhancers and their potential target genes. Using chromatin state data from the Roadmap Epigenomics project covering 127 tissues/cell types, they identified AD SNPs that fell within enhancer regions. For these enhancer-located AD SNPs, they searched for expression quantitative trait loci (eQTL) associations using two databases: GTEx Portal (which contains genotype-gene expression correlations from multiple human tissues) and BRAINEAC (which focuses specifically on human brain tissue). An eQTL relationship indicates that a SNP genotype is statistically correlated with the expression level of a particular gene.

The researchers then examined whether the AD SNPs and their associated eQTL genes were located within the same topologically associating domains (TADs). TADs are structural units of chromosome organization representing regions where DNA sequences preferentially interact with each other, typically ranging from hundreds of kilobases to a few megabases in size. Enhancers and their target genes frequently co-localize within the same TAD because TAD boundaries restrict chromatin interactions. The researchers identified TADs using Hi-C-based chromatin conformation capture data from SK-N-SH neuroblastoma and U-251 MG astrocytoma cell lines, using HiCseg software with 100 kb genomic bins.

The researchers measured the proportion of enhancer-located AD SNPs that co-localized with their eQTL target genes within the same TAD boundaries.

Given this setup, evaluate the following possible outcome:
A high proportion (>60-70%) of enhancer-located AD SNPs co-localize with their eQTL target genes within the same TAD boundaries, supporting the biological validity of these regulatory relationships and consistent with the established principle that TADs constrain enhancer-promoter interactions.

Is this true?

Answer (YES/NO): YES